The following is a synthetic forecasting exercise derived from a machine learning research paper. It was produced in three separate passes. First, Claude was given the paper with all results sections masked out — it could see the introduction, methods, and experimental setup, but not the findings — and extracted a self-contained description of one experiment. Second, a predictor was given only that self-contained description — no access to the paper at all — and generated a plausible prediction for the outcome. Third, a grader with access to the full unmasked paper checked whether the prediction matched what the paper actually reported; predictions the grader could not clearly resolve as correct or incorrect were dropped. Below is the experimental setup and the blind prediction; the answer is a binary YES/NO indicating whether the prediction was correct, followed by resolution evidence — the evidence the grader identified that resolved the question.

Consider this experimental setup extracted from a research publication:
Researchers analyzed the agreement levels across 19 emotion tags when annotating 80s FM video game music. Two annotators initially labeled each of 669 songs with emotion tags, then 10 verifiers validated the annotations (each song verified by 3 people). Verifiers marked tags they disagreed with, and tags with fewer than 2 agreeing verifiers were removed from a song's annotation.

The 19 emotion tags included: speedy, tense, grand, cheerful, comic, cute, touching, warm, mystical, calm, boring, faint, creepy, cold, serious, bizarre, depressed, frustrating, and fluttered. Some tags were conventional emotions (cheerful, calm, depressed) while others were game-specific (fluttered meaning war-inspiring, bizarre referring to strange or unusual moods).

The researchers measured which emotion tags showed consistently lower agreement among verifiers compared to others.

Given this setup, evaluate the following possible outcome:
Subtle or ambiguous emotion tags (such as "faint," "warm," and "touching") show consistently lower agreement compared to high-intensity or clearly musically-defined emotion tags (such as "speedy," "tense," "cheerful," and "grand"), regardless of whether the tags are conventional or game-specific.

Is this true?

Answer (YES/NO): NO